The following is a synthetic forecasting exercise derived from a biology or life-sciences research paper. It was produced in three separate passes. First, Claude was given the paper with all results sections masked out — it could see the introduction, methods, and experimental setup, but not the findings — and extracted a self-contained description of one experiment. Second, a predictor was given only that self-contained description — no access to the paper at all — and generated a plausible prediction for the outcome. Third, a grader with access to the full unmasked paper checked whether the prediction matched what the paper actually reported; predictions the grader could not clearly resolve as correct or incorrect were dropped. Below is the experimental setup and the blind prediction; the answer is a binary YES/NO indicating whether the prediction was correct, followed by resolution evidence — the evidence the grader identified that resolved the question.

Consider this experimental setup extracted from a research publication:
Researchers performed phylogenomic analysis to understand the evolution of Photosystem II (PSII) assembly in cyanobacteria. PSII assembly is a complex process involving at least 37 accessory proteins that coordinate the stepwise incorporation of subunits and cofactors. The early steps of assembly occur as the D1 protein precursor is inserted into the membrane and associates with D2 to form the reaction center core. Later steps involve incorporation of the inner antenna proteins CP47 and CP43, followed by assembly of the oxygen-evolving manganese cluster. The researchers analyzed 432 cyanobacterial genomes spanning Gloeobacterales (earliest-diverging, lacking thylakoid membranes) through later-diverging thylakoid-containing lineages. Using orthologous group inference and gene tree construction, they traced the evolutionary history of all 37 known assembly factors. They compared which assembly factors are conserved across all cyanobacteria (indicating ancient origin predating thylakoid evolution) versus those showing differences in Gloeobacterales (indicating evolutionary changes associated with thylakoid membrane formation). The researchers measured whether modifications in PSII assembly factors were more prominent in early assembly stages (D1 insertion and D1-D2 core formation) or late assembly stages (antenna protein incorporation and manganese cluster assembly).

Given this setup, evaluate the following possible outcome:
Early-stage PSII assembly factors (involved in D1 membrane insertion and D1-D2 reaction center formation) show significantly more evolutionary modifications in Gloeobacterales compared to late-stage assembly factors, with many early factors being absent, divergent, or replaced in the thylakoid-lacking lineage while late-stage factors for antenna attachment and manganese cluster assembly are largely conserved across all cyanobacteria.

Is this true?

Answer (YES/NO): NO